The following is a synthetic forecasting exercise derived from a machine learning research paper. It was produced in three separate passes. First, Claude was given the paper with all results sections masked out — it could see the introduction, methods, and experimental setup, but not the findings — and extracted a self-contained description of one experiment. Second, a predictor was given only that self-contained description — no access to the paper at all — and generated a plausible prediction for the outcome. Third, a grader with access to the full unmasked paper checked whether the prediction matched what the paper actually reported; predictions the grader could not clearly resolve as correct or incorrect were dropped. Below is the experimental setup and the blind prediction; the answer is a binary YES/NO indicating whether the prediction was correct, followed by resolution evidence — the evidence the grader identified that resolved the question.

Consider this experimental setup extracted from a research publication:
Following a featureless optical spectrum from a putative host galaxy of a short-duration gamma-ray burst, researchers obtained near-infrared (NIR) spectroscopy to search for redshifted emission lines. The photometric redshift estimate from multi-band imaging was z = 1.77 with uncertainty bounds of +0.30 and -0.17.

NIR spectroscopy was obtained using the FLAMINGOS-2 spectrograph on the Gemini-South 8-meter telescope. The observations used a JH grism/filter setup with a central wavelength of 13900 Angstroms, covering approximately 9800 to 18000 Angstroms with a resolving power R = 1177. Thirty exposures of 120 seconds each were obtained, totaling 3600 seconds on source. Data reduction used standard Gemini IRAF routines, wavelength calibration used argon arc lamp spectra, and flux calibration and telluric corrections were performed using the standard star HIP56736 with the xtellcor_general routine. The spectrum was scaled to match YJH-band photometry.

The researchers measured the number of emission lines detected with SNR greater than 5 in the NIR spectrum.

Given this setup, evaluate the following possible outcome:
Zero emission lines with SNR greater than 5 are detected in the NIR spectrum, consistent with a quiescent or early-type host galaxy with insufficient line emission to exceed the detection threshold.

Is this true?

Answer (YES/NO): NO